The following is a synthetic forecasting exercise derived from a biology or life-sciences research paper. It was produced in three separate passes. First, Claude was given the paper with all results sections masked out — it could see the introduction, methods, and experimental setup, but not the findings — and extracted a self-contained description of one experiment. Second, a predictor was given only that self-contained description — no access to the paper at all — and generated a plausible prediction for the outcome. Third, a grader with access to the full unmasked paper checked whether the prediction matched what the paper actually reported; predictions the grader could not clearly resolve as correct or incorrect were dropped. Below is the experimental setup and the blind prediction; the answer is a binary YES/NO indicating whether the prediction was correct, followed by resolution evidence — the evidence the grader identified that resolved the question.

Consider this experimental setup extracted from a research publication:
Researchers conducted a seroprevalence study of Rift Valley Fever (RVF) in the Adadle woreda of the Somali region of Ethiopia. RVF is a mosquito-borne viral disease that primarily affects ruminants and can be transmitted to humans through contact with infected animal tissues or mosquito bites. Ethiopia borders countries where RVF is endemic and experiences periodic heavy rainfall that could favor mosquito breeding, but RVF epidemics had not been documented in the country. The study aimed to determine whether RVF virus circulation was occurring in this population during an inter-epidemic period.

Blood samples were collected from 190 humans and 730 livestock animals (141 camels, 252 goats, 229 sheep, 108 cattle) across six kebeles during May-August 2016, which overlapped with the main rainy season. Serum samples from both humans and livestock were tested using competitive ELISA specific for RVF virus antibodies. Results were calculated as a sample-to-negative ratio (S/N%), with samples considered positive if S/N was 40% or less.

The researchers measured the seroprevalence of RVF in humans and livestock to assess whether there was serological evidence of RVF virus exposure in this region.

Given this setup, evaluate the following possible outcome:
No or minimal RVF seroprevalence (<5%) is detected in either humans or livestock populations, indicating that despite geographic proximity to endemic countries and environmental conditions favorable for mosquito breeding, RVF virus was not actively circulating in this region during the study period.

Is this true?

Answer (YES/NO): NO